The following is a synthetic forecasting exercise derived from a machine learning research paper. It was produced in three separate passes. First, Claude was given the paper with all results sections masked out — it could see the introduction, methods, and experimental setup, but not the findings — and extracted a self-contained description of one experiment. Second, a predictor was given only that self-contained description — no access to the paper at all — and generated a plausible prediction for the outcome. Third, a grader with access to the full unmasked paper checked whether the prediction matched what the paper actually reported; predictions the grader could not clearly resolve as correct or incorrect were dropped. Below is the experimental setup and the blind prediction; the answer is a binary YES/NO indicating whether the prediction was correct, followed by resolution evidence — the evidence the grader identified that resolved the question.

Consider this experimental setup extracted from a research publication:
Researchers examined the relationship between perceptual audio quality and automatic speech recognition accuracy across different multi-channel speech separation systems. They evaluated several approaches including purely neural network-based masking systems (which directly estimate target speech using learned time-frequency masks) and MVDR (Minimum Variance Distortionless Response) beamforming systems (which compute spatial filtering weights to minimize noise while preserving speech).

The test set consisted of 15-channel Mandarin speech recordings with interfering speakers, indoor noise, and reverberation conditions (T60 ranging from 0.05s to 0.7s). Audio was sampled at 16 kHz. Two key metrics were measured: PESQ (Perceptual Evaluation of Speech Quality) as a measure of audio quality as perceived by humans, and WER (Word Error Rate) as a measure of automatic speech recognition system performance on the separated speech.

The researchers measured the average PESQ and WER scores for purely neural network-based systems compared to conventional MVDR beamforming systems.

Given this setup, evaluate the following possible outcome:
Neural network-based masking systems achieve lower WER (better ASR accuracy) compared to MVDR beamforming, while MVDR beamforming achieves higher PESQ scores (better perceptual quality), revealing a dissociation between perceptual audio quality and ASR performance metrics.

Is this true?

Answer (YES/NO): NO